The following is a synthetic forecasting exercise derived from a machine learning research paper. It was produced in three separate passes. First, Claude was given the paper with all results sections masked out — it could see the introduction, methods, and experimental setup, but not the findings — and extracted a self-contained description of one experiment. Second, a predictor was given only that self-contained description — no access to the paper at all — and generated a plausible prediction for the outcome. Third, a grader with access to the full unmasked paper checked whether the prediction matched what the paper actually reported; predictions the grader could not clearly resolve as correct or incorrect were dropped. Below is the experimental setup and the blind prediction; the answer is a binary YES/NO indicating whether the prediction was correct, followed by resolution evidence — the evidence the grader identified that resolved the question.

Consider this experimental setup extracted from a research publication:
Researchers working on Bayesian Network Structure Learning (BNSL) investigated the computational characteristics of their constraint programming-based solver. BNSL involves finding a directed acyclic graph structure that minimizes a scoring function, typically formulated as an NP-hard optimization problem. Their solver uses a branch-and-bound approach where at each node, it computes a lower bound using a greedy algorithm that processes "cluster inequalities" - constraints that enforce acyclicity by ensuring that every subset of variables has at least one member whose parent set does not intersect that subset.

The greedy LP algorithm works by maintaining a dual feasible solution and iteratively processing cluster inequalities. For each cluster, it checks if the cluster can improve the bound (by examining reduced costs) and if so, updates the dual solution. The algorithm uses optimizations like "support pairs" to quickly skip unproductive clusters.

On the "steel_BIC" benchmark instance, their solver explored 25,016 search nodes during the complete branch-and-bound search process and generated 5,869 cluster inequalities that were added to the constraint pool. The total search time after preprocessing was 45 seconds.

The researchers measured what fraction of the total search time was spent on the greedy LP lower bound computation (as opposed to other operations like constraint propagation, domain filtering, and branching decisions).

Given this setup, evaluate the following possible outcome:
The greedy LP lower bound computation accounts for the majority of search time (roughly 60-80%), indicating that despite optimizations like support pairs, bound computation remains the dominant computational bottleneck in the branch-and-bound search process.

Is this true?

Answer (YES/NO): NO